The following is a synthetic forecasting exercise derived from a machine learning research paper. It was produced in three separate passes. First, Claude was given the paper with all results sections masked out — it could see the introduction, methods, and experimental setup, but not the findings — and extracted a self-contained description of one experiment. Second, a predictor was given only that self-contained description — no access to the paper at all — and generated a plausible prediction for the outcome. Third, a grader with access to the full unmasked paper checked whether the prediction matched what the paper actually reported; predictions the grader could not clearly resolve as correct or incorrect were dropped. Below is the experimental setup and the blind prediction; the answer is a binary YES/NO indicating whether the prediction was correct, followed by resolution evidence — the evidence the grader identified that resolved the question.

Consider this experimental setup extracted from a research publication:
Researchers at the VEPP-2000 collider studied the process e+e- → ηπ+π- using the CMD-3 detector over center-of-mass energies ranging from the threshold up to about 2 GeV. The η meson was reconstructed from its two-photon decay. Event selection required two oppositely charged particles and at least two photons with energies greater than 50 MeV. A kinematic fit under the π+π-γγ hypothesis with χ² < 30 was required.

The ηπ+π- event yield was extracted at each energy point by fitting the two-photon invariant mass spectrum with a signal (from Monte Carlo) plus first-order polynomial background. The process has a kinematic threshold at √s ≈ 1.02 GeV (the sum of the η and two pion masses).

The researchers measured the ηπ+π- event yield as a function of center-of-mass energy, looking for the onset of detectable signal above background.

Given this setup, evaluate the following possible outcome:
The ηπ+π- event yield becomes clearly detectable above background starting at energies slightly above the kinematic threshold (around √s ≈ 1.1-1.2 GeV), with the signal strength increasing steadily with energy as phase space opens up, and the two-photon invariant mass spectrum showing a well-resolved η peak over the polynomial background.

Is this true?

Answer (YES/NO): NO